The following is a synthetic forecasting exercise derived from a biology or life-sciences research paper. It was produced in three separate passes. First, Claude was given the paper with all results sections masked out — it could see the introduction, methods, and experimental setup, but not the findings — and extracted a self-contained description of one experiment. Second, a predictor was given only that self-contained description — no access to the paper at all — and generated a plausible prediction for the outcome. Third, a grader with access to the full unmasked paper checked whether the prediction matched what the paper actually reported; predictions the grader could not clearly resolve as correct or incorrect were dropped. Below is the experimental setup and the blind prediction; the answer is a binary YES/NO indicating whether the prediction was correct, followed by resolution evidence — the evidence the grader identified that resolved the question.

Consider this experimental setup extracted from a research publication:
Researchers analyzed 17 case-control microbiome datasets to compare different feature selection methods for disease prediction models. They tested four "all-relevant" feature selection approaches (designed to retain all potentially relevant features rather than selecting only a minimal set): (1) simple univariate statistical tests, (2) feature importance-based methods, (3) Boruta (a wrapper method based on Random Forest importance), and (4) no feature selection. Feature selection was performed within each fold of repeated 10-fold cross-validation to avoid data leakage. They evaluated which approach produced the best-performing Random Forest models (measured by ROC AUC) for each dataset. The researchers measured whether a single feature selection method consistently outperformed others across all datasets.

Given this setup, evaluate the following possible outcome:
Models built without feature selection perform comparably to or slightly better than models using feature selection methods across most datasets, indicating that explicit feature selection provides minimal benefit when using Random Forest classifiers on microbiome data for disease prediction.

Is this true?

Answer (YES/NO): NO